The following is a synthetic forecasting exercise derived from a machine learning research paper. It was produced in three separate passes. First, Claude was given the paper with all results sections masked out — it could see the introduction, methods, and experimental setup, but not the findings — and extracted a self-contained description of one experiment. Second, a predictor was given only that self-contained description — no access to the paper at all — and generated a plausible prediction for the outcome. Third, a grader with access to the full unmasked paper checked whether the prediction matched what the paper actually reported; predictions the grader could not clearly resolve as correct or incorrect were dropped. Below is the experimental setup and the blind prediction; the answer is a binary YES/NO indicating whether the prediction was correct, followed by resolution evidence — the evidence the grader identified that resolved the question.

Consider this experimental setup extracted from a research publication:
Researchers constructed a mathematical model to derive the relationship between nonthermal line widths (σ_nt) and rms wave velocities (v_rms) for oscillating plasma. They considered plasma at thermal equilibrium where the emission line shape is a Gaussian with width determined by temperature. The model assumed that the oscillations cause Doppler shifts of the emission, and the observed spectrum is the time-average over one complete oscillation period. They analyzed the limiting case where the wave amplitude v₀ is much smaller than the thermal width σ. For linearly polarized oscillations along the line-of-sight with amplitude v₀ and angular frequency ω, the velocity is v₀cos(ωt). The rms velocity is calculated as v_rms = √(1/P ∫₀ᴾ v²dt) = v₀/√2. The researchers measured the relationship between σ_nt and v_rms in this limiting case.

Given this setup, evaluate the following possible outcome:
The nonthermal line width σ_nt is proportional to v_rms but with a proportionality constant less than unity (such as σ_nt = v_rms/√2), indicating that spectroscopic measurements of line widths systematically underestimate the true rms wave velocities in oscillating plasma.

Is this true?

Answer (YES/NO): NO